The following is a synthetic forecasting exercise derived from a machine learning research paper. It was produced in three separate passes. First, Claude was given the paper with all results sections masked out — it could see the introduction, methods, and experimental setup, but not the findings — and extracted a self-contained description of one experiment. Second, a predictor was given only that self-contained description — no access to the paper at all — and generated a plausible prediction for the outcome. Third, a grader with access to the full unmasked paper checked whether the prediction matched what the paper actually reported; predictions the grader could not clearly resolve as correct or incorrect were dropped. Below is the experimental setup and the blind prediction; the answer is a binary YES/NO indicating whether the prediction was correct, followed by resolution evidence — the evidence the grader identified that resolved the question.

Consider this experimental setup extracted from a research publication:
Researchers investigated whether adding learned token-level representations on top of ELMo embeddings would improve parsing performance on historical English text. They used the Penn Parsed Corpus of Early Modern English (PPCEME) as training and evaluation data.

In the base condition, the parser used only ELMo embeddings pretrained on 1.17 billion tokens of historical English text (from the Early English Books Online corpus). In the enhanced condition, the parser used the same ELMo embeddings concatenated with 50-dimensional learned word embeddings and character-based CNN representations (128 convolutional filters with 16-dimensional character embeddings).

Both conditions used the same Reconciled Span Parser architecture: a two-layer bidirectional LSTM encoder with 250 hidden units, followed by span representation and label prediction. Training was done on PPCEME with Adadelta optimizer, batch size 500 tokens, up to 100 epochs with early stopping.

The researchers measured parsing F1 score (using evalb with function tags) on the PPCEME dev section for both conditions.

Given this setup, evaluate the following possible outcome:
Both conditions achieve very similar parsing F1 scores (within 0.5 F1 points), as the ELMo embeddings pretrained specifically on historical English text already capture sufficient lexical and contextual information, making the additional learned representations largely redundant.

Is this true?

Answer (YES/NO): YES